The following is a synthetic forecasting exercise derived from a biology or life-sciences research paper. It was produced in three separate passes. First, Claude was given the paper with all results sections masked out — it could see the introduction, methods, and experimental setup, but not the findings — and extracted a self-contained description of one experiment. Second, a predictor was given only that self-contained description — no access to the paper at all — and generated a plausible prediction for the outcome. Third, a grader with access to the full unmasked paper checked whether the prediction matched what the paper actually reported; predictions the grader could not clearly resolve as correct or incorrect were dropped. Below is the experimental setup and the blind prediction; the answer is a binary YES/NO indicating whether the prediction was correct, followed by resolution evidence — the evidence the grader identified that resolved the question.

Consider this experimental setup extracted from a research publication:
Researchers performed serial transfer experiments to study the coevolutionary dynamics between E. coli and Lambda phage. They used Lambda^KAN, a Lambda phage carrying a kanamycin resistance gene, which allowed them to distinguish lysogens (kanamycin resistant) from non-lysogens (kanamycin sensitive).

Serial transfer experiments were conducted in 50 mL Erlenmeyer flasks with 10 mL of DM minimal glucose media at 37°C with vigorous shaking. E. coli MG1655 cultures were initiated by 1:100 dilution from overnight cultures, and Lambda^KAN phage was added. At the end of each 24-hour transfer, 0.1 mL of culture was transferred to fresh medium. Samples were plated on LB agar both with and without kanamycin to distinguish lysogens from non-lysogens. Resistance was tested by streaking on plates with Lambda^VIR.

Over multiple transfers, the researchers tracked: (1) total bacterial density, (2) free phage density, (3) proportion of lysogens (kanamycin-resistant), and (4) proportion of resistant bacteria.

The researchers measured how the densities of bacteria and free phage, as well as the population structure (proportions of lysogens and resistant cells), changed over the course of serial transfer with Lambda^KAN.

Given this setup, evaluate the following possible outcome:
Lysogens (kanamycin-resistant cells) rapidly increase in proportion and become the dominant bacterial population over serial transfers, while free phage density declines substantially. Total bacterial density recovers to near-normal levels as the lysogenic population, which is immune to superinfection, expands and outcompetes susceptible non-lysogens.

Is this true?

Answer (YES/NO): NO